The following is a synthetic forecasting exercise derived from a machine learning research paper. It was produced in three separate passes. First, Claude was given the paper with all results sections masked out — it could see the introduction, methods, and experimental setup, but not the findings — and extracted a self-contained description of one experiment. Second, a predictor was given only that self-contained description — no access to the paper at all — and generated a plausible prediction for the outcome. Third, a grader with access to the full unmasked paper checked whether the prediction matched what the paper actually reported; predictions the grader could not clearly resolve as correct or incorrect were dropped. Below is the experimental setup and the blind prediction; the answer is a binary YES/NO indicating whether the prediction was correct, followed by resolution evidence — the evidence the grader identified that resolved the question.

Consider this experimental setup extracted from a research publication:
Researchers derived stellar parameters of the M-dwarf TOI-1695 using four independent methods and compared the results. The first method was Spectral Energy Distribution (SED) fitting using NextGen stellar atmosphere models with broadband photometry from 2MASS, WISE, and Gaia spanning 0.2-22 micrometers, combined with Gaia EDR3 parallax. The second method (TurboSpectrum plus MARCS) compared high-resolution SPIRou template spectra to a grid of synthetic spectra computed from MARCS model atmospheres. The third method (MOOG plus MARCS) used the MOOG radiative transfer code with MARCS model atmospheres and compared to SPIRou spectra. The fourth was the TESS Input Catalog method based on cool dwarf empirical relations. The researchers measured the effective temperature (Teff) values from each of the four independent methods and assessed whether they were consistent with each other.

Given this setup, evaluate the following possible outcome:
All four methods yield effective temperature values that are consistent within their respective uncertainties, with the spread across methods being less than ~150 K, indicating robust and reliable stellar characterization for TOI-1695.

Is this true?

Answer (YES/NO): YES